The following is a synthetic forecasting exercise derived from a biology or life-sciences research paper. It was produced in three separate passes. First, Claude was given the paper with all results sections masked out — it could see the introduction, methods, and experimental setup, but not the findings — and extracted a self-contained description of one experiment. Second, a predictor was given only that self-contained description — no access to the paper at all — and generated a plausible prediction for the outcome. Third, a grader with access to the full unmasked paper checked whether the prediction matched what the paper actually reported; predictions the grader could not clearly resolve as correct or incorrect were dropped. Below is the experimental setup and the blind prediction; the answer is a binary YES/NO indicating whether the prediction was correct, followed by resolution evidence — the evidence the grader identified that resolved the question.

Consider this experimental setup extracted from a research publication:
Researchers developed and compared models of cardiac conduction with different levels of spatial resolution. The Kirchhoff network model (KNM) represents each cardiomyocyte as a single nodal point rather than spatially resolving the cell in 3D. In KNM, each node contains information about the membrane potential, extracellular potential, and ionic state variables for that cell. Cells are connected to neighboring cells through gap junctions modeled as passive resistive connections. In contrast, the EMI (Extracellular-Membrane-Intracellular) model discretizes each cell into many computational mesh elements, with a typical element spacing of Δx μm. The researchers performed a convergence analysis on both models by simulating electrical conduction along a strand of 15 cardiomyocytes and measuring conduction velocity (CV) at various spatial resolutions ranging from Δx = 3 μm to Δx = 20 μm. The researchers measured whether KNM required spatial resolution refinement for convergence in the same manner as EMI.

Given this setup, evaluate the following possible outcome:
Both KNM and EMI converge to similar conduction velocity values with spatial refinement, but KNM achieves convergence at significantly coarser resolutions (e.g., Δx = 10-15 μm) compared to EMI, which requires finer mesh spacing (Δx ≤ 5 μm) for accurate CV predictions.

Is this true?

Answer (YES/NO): NO